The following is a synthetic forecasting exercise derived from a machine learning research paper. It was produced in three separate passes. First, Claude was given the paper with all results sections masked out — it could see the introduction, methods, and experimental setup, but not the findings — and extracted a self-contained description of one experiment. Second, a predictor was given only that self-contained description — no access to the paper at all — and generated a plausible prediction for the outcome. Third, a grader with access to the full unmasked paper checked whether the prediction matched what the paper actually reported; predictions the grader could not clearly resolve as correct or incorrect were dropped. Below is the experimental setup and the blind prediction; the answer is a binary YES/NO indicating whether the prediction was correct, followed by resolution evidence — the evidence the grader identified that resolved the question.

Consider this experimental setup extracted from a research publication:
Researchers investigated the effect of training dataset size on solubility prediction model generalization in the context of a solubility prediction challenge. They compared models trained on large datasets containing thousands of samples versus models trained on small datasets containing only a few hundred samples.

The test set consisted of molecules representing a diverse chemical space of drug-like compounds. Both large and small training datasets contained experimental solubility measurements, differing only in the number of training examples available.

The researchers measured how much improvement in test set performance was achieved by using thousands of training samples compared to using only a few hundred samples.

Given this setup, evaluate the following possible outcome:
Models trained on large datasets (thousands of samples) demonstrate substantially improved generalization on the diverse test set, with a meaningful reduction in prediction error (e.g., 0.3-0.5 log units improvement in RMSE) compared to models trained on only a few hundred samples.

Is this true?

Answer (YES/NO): NO